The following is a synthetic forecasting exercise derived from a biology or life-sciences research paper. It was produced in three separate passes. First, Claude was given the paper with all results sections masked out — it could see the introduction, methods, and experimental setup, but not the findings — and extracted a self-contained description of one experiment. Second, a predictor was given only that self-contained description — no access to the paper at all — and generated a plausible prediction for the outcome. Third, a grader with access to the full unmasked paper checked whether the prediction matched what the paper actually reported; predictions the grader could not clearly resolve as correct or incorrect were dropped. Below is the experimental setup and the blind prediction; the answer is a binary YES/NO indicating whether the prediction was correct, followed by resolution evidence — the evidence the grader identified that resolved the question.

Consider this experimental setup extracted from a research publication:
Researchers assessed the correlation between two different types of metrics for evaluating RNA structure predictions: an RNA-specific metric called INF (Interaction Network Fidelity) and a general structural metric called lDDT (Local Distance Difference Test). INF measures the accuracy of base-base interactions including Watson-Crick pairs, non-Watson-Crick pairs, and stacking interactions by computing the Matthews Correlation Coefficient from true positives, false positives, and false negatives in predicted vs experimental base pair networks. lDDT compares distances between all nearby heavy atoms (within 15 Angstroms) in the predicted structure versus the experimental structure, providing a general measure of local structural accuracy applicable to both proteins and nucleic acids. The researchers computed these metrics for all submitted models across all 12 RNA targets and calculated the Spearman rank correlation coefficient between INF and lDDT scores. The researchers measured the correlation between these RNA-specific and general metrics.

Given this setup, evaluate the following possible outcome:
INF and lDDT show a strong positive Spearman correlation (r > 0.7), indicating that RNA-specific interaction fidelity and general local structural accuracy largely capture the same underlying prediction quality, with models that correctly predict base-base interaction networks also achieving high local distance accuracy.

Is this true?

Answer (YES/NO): YES